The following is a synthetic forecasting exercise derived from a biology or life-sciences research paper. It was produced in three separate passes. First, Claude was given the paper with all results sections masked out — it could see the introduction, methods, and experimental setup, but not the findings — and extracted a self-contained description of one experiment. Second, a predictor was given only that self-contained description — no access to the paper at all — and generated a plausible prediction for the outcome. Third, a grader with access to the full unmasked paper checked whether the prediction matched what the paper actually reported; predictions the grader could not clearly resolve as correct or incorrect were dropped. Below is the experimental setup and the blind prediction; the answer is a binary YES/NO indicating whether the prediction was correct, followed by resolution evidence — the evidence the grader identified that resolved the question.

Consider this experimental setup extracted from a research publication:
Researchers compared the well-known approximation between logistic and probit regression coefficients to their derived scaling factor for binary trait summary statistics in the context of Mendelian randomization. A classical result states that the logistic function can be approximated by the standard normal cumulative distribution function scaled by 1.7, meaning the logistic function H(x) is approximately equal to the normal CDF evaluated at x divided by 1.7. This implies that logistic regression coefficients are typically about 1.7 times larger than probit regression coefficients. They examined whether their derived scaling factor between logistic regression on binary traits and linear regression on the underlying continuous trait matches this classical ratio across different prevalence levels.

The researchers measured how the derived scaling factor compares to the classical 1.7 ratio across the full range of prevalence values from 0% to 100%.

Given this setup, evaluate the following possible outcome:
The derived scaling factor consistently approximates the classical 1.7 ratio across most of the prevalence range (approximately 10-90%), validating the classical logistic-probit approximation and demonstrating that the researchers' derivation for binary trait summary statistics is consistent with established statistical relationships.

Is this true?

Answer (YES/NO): NO